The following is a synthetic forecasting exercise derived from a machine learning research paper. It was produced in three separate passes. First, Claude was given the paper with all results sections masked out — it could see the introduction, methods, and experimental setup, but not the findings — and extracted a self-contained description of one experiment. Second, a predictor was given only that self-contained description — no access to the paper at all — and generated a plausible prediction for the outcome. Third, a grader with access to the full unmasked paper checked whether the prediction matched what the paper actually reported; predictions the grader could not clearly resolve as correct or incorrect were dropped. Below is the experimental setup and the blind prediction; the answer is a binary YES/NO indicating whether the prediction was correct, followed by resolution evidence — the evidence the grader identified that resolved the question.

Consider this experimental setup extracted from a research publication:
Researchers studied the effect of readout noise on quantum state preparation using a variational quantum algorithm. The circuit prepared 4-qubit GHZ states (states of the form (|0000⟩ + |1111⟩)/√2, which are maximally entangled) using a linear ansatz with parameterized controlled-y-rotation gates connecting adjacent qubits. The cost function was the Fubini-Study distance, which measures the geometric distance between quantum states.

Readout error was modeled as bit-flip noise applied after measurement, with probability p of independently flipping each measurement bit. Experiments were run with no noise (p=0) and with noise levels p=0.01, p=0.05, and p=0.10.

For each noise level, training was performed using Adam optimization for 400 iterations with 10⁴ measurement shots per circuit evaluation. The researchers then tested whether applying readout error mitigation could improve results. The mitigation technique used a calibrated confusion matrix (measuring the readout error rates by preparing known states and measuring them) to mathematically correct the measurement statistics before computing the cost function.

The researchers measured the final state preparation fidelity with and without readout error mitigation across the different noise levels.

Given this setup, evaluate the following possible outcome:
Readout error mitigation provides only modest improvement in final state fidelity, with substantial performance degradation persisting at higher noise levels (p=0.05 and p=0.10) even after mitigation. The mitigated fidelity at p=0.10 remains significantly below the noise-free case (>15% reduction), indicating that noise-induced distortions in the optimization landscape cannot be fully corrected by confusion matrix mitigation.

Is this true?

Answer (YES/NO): NO